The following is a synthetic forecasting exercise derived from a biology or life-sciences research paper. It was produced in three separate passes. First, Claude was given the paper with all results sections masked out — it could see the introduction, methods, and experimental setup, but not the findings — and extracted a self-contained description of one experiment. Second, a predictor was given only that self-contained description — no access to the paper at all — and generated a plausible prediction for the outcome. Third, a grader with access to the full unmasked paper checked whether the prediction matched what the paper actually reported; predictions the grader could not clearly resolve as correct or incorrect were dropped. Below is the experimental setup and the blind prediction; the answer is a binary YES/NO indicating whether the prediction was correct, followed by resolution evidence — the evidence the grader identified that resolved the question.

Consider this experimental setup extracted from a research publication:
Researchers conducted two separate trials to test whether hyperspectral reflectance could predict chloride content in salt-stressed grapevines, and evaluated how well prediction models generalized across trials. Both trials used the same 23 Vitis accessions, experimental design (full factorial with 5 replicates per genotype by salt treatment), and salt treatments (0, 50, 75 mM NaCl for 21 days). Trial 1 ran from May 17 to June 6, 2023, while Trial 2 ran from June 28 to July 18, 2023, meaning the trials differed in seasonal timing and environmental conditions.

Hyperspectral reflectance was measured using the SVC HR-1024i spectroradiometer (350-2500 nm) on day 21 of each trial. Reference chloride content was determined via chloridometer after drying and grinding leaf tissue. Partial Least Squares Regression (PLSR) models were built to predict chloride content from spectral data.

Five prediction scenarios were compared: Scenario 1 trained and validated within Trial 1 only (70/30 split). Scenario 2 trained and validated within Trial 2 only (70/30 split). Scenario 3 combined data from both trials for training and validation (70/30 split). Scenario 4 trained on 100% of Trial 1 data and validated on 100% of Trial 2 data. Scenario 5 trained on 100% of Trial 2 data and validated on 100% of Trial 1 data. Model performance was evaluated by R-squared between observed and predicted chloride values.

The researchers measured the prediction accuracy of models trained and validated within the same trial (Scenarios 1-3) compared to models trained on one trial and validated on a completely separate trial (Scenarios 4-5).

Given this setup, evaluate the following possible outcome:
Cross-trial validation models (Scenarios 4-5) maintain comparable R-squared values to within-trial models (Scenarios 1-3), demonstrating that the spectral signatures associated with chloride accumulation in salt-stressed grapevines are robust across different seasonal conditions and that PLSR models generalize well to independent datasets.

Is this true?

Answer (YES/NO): YES